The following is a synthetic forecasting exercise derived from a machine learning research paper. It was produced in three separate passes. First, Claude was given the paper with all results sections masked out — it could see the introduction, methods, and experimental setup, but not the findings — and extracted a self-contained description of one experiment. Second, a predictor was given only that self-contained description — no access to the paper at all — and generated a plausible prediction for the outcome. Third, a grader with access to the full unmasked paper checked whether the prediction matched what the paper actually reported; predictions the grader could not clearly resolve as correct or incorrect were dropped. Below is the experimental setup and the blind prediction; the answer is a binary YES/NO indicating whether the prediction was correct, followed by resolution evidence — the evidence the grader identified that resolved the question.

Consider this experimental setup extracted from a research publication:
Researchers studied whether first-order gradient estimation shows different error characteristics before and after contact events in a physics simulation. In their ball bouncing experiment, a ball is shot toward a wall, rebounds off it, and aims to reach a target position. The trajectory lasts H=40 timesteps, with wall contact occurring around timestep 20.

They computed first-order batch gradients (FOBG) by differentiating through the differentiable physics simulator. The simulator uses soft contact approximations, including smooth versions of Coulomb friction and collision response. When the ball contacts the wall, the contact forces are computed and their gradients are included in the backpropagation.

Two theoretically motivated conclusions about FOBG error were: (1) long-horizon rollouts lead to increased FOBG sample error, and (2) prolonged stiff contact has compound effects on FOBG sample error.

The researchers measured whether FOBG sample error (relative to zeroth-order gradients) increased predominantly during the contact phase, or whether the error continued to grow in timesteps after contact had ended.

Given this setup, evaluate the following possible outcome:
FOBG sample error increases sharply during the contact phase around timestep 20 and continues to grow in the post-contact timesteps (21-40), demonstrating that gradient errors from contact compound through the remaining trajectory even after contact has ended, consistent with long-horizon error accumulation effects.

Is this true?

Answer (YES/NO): YES